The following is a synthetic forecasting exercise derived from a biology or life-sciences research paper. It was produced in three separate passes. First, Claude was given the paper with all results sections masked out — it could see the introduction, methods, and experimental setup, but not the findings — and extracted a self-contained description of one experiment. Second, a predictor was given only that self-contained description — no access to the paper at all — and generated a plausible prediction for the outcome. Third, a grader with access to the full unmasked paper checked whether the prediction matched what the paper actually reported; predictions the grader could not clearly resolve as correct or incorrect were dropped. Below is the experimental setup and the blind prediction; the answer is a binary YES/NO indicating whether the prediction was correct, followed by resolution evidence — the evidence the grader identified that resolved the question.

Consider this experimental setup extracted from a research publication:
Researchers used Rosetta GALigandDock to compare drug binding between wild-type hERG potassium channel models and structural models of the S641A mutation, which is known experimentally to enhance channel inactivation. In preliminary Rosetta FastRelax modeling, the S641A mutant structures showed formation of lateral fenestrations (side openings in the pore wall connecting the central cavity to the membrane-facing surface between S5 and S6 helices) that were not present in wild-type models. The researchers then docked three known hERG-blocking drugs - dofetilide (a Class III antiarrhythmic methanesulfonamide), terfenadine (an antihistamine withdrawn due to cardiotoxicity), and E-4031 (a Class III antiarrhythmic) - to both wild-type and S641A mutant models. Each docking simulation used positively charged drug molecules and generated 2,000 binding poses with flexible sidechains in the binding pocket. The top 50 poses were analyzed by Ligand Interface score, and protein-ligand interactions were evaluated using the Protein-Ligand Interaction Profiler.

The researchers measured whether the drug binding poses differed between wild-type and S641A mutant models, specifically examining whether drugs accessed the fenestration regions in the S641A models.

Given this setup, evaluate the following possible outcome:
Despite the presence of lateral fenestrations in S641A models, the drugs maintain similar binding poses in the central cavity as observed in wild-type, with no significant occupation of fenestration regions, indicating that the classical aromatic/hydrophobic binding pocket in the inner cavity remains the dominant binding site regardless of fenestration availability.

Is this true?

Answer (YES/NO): NO